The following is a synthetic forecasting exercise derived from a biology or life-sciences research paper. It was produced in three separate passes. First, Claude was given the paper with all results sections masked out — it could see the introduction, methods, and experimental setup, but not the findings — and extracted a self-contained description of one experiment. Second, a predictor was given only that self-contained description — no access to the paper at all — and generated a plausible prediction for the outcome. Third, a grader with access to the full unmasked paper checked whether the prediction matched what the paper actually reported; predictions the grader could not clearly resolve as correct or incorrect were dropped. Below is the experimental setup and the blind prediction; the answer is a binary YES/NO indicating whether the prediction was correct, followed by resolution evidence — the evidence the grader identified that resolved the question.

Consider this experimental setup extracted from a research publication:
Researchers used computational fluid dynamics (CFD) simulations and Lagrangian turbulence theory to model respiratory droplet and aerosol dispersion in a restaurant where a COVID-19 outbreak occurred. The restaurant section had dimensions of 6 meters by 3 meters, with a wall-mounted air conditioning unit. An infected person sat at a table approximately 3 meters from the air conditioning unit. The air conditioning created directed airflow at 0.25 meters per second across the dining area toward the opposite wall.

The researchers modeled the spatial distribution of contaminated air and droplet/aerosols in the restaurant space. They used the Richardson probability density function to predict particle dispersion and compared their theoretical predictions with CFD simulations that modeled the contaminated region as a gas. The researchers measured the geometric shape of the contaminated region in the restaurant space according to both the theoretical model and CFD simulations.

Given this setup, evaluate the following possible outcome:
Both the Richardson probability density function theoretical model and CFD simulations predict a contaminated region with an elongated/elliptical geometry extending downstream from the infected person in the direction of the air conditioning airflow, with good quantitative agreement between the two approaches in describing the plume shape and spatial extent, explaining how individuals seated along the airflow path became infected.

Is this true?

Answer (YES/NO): NO